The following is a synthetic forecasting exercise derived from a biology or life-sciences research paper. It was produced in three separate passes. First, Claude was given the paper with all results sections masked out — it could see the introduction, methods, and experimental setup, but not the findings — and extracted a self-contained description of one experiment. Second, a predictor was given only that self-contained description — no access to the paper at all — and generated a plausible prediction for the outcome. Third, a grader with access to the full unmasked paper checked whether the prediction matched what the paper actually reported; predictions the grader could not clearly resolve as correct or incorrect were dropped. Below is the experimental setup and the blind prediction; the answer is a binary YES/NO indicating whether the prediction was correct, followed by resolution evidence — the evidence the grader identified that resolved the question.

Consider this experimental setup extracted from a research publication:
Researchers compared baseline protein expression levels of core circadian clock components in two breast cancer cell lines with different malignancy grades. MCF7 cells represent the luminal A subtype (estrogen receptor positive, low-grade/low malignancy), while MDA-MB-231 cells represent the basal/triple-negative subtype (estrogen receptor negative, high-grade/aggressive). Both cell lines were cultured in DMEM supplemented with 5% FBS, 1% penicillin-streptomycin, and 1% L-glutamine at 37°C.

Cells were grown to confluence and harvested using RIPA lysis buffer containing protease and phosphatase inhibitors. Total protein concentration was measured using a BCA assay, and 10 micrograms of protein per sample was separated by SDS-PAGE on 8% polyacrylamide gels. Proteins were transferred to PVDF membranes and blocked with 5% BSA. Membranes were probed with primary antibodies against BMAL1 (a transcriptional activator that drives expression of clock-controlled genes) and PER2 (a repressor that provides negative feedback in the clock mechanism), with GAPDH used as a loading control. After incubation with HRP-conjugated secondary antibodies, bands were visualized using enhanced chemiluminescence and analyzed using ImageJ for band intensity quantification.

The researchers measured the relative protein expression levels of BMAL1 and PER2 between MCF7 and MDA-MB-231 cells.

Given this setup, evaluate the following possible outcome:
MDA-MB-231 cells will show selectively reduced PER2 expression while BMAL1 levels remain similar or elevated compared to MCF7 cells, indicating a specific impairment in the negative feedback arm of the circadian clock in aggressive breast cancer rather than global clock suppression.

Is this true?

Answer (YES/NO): NO